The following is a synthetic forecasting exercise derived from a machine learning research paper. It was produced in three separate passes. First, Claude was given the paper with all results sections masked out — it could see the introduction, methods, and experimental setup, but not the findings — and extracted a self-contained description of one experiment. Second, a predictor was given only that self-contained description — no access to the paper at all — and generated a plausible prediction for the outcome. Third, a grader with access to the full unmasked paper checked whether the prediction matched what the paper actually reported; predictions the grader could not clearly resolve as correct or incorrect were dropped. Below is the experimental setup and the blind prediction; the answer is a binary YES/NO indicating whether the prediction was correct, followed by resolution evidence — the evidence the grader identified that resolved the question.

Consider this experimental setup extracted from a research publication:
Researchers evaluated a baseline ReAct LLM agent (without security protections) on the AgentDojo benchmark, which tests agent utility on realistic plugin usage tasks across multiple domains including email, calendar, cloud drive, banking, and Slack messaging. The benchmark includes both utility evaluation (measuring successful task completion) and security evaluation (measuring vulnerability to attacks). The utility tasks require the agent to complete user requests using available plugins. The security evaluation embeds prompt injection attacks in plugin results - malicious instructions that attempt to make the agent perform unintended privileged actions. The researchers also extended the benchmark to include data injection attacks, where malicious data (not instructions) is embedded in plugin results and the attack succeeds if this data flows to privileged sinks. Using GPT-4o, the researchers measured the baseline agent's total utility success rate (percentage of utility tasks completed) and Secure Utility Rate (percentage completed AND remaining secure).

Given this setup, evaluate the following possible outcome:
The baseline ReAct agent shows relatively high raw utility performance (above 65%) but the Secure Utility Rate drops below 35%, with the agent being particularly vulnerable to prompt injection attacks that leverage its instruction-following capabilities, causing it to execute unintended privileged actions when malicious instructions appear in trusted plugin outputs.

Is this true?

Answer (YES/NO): YES